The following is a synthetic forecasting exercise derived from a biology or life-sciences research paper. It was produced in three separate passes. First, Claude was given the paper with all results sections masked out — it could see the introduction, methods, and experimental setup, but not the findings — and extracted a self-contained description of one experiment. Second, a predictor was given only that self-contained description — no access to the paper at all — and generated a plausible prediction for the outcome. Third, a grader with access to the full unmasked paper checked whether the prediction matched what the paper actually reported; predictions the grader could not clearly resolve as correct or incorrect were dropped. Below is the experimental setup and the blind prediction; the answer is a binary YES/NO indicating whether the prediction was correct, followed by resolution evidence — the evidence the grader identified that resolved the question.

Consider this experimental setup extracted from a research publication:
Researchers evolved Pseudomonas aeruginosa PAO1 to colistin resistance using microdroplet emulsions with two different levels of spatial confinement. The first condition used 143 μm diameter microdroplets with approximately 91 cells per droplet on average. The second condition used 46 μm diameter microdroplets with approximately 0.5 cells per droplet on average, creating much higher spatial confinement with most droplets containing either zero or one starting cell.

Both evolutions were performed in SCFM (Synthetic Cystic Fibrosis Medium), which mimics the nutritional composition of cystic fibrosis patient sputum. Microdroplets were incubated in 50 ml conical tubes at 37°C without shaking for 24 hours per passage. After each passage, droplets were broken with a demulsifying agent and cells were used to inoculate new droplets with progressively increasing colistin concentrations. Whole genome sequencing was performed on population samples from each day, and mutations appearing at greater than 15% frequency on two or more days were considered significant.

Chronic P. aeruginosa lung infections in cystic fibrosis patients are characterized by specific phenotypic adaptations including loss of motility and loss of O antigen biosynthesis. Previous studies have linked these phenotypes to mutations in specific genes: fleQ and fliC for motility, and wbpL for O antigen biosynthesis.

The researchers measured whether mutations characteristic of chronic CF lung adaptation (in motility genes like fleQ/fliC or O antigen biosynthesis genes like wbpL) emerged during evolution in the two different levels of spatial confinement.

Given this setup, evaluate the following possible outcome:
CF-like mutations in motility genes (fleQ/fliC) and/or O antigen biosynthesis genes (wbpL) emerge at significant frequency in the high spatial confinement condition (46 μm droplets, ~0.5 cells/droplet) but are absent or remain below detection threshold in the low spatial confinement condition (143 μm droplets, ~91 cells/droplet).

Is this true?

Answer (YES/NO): YES